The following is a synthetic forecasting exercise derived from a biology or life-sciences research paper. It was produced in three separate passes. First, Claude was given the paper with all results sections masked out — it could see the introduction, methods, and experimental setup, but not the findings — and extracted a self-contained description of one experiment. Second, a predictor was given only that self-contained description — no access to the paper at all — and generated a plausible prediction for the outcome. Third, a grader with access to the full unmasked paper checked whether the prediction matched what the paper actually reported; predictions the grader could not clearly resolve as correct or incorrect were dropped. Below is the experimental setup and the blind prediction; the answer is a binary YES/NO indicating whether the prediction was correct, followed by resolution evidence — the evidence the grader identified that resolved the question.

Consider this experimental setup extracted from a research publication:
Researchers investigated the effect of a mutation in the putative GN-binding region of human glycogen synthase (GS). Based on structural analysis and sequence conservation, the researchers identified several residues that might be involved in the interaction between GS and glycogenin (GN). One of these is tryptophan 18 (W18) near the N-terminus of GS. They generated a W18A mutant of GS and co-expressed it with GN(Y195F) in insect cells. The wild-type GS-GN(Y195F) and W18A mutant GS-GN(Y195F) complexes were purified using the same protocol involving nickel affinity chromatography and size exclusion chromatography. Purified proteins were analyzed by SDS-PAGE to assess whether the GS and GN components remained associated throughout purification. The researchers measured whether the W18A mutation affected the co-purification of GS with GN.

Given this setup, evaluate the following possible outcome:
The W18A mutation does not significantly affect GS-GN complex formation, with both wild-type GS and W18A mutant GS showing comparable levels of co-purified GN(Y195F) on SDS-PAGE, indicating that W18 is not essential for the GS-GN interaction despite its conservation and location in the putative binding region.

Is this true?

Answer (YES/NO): YES